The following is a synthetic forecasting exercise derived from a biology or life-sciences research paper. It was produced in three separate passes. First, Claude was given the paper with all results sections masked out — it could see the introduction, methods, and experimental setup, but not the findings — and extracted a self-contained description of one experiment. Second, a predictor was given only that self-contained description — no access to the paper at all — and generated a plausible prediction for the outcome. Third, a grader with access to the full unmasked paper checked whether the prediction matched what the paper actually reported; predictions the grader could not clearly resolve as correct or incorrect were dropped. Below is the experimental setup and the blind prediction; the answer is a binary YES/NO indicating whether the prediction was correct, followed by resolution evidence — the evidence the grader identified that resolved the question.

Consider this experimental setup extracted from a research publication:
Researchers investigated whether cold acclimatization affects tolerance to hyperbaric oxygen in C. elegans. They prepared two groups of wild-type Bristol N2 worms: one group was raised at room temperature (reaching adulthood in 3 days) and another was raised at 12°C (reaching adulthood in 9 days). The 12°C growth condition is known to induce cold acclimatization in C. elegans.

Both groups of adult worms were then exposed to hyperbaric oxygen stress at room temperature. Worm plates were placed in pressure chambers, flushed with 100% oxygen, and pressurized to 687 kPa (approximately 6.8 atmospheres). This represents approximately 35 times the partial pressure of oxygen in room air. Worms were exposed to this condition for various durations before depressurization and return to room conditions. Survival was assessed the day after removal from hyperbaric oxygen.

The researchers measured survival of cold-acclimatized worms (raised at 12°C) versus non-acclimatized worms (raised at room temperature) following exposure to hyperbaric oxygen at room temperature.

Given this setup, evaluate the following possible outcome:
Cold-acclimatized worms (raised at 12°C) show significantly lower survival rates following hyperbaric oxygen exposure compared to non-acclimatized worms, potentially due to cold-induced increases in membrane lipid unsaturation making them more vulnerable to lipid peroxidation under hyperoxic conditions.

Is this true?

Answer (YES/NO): NO